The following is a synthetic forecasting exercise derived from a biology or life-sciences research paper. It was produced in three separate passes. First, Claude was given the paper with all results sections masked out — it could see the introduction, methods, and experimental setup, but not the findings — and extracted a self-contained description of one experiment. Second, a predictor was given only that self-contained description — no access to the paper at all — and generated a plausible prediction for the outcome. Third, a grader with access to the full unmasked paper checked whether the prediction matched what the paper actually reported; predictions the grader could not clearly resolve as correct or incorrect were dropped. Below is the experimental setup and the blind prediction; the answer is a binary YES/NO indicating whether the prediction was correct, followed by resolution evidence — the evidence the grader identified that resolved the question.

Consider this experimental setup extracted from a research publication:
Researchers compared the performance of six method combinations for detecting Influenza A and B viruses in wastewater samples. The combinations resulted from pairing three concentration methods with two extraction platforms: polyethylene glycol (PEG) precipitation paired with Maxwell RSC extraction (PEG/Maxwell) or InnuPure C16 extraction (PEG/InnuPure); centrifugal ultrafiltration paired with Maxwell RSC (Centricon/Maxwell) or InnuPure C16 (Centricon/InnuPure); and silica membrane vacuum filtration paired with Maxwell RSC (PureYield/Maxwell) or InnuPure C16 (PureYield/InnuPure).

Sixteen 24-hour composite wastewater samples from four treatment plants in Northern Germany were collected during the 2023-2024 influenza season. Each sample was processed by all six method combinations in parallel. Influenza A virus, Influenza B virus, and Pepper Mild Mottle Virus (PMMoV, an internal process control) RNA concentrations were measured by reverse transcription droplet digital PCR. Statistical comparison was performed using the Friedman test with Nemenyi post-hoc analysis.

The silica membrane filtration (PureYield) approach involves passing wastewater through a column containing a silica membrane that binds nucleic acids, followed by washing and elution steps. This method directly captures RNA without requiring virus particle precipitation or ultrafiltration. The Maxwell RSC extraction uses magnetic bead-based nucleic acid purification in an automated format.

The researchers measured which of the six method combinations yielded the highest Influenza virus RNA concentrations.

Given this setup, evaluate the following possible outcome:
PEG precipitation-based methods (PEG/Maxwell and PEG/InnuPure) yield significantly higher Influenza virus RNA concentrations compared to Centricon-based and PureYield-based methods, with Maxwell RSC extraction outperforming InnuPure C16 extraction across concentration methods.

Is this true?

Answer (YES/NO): NO